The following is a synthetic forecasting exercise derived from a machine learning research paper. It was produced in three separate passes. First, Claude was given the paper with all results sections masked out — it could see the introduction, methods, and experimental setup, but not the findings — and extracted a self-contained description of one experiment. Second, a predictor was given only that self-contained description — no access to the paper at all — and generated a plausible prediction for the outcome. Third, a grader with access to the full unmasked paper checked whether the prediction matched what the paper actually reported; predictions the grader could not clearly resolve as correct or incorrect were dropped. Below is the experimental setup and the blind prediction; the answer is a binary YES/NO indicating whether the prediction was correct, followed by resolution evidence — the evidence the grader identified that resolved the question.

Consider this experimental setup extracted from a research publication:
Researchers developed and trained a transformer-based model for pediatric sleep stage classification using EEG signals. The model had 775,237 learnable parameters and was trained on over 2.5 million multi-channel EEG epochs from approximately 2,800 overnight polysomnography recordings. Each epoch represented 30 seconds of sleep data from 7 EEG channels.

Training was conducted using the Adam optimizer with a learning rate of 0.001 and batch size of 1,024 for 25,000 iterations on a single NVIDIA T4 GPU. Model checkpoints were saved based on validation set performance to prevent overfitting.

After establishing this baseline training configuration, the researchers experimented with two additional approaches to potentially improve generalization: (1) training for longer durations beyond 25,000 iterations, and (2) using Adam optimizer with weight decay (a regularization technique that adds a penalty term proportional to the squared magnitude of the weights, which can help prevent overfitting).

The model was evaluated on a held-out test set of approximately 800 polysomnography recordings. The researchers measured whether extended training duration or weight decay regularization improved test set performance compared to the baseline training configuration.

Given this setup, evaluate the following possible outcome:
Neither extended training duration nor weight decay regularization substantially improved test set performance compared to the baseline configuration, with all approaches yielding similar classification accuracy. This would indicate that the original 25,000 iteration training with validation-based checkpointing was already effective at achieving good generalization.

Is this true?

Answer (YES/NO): YES